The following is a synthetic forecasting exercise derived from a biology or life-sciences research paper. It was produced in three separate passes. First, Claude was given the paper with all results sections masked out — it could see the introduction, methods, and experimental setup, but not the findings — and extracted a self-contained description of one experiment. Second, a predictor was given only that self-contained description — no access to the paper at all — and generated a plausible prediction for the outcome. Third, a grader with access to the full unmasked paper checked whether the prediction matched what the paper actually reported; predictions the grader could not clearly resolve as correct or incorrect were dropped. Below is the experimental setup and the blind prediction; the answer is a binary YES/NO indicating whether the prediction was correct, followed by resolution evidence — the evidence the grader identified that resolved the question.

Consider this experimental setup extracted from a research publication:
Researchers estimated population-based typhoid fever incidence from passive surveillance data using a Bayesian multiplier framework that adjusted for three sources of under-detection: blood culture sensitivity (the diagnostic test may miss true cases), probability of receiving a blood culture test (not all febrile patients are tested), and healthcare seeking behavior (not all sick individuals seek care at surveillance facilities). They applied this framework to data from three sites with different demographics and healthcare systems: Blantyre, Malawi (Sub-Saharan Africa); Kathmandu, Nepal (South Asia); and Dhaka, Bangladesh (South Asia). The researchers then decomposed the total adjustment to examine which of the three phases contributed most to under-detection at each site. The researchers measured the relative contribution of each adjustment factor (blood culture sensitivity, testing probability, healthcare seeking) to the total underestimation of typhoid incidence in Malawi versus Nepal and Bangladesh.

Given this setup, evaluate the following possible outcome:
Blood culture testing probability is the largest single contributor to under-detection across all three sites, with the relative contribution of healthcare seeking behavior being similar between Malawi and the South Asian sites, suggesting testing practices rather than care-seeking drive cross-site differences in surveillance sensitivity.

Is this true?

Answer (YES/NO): NO